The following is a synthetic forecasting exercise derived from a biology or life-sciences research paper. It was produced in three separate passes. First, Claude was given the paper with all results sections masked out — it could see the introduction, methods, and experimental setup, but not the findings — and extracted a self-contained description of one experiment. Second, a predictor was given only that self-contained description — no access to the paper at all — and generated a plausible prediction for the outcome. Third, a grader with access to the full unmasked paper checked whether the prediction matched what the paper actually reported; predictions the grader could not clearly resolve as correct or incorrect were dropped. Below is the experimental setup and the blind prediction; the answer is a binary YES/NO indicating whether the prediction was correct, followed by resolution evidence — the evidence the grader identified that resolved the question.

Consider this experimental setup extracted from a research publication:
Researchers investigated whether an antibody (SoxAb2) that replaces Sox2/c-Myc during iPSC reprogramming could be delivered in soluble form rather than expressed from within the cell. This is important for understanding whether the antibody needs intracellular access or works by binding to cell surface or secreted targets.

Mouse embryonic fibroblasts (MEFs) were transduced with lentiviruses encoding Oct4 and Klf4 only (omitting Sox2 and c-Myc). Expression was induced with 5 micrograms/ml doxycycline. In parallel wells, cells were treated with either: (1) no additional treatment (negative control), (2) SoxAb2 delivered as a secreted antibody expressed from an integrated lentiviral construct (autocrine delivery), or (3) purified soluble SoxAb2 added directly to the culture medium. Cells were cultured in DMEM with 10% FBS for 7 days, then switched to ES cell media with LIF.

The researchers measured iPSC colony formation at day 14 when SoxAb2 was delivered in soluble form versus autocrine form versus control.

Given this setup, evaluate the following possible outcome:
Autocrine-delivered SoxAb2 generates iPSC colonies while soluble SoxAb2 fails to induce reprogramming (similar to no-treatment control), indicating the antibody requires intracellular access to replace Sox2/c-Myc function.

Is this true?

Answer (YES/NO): NO